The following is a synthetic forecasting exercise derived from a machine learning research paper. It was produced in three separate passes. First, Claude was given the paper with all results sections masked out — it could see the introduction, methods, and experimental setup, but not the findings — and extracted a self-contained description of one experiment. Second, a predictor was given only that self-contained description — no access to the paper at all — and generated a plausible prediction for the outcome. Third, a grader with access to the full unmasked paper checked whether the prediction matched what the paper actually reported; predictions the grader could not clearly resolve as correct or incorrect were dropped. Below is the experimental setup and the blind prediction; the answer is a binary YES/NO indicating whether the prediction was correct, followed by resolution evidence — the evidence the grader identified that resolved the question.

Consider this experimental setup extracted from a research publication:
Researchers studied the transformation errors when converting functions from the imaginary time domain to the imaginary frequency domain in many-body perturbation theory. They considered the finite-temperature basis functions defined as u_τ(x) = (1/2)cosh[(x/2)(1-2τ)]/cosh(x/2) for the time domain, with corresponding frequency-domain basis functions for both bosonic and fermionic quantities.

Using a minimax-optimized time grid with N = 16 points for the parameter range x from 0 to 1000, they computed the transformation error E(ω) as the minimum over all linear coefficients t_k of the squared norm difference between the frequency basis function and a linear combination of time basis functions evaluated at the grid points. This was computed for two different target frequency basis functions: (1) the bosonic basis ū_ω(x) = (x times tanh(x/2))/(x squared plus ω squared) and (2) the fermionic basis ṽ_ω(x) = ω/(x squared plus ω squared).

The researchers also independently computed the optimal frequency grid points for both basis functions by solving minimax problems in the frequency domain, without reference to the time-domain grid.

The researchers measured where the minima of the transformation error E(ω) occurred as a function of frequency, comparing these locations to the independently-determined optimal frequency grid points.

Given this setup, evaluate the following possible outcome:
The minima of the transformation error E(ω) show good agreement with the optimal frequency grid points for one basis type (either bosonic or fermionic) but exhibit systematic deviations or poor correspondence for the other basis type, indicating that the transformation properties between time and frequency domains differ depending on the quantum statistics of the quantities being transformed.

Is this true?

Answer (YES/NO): NO